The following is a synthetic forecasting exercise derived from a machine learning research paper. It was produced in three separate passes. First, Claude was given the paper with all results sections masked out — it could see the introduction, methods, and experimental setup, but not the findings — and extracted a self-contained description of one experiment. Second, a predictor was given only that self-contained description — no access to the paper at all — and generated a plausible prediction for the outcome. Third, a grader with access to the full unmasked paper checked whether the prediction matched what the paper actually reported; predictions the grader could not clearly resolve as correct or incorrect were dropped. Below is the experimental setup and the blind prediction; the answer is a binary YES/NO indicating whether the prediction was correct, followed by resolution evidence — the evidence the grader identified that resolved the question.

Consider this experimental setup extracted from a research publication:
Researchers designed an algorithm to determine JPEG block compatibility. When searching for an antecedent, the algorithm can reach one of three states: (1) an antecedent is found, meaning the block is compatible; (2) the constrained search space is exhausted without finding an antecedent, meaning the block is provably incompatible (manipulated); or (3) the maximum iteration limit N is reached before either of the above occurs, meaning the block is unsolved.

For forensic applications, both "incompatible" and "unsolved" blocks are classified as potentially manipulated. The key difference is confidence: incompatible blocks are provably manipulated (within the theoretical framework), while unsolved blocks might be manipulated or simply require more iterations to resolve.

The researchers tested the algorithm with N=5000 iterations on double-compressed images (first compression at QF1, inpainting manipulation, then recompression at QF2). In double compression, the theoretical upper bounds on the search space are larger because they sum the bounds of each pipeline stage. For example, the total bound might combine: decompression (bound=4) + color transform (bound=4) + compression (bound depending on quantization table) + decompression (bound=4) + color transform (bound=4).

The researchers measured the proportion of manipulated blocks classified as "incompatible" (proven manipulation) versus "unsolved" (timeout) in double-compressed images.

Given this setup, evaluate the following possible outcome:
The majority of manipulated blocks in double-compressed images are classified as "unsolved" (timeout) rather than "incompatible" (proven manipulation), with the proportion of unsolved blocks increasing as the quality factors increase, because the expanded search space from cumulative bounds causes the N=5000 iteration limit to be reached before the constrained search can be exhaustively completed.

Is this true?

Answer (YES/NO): NO